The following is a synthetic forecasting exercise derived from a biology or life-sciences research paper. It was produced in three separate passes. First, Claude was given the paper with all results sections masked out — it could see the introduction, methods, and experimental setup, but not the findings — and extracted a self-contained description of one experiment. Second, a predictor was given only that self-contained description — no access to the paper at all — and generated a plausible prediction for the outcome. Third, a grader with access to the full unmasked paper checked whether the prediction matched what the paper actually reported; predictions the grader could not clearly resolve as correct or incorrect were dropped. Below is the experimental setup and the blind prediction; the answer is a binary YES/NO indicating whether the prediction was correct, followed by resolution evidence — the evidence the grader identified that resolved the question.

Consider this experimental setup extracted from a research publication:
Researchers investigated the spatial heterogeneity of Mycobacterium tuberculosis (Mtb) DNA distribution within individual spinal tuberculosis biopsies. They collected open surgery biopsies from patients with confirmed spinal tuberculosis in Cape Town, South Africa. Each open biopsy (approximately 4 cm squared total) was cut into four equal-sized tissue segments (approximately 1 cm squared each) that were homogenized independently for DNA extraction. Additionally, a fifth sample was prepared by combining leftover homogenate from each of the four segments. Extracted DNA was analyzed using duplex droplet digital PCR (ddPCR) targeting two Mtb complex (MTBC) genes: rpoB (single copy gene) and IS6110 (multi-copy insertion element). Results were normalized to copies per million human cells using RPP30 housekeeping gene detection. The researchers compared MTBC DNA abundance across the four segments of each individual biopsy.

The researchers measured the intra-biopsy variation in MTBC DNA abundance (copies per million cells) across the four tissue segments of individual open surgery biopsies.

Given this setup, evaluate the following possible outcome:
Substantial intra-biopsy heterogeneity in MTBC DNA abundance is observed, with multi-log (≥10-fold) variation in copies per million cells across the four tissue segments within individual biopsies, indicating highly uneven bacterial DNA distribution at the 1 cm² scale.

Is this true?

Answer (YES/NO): YES